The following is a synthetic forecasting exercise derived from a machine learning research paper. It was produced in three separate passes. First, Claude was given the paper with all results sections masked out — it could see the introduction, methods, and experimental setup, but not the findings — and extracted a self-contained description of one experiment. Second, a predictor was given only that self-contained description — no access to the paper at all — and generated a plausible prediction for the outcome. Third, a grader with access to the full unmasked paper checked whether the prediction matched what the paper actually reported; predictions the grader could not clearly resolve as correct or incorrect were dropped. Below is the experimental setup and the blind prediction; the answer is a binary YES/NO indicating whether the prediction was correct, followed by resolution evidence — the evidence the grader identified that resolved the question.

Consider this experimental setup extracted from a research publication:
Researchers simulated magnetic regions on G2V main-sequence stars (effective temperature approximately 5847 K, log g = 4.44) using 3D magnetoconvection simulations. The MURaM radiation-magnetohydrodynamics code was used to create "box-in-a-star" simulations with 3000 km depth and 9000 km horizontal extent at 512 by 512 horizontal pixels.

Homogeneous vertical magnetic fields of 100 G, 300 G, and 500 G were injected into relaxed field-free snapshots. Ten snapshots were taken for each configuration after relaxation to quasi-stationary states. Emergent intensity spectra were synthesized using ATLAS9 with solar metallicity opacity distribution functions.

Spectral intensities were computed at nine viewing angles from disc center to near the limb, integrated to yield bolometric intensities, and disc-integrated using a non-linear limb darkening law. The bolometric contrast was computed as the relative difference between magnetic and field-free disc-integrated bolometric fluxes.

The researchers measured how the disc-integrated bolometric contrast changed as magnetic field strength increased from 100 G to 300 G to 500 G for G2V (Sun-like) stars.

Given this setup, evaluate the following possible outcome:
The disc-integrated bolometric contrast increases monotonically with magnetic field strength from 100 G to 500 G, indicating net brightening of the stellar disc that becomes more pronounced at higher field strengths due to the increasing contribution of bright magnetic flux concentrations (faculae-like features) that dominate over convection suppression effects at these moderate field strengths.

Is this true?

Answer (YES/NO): YES